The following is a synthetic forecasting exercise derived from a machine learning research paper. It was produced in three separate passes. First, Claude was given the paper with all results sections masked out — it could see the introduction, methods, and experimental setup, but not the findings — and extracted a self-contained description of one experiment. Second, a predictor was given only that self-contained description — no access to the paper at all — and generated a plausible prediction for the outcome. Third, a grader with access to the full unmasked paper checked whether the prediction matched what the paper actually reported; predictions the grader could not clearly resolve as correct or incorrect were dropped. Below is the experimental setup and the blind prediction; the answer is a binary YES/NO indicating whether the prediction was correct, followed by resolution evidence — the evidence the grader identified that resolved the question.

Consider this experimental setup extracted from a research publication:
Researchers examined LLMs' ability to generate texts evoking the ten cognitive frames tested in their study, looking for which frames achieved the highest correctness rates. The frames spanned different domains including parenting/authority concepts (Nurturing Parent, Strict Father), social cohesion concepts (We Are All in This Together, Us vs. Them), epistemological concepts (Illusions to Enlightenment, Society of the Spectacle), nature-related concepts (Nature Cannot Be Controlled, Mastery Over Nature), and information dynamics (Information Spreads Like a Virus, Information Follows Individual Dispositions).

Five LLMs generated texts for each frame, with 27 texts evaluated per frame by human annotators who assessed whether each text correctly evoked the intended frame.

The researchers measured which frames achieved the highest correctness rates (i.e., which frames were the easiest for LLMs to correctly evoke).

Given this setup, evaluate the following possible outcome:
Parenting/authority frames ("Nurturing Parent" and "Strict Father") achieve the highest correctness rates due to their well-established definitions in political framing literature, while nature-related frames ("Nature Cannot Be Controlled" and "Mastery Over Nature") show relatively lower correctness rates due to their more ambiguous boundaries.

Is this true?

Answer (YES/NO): NO